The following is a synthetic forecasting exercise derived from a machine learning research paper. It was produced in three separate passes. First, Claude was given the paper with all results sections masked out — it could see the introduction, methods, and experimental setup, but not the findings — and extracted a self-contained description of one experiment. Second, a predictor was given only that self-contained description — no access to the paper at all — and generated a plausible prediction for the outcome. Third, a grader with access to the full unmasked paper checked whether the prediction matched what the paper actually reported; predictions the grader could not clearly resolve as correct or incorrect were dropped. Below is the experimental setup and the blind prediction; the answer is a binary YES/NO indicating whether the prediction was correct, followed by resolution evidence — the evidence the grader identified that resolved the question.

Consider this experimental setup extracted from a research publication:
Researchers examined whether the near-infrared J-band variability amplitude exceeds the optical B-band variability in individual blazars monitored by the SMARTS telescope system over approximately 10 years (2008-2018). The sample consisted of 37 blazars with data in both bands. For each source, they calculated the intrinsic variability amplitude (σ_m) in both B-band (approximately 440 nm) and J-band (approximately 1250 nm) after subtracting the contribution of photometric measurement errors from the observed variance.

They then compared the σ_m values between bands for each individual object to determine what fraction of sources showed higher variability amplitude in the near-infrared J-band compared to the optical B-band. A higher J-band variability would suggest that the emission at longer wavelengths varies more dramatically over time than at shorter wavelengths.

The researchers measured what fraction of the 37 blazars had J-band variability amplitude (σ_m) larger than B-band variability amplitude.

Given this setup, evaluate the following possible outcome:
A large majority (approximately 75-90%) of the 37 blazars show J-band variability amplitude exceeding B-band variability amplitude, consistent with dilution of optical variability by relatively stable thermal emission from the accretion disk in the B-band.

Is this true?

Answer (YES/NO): YES